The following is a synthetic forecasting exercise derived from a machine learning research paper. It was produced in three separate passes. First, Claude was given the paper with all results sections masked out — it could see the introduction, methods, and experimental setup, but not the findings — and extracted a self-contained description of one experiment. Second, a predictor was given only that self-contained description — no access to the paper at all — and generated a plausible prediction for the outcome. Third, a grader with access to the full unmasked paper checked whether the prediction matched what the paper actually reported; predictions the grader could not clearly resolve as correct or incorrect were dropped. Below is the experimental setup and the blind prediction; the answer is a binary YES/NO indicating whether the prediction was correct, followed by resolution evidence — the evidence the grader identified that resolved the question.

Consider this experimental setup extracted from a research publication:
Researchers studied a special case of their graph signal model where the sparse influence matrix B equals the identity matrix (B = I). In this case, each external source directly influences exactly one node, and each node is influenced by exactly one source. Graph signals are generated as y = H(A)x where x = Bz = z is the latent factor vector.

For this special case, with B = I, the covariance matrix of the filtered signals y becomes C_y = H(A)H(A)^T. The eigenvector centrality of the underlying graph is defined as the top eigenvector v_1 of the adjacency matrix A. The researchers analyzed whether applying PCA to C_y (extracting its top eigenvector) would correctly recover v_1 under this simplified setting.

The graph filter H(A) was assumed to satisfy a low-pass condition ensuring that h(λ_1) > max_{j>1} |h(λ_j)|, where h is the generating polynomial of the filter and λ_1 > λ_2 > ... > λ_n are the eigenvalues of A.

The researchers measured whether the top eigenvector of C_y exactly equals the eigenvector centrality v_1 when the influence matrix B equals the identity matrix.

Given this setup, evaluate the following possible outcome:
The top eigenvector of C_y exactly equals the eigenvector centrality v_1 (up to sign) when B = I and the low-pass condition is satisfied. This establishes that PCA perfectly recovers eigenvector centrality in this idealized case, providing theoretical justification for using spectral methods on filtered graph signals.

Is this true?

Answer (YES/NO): YES